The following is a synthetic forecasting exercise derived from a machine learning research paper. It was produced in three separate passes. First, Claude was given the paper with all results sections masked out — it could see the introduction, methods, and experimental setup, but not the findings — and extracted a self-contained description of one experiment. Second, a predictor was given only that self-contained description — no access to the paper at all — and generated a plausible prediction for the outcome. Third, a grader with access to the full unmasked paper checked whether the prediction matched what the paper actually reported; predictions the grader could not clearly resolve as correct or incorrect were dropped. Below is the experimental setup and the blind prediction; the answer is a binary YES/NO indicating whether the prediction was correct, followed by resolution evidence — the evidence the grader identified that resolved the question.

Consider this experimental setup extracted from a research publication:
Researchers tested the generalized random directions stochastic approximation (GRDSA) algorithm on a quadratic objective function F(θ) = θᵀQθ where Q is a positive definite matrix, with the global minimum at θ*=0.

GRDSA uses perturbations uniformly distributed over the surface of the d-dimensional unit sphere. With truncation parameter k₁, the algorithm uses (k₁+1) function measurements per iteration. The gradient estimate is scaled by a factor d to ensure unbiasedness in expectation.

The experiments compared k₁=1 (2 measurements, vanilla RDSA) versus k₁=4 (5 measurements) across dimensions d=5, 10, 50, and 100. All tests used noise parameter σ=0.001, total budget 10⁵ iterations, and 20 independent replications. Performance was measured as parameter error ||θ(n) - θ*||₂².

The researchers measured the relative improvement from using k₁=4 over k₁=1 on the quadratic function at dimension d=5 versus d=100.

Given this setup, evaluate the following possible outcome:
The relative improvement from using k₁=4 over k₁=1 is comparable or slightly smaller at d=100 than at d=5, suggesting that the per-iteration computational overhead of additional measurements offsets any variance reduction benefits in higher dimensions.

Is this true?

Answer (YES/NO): NO